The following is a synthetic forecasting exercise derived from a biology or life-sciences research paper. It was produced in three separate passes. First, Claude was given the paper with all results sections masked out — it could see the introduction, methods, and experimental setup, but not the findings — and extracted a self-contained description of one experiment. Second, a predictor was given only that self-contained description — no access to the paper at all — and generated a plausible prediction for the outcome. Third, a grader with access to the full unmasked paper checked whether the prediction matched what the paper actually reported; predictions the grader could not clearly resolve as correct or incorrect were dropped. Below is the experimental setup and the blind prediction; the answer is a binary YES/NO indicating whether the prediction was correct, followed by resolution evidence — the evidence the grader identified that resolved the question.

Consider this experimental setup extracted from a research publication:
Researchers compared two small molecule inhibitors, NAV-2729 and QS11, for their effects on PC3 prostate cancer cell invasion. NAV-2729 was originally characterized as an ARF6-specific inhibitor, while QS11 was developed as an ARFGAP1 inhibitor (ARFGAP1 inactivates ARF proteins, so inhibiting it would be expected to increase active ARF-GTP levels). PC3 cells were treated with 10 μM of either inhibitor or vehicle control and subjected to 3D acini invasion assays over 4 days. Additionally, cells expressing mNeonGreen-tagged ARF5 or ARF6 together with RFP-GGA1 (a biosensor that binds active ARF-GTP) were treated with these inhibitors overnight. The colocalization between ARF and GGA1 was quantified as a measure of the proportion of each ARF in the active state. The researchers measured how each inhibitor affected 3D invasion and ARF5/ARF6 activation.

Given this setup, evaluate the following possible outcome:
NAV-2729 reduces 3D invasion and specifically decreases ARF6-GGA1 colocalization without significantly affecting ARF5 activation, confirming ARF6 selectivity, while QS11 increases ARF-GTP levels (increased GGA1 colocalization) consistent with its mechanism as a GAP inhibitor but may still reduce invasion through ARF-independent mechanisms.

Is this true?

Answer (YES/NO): NO